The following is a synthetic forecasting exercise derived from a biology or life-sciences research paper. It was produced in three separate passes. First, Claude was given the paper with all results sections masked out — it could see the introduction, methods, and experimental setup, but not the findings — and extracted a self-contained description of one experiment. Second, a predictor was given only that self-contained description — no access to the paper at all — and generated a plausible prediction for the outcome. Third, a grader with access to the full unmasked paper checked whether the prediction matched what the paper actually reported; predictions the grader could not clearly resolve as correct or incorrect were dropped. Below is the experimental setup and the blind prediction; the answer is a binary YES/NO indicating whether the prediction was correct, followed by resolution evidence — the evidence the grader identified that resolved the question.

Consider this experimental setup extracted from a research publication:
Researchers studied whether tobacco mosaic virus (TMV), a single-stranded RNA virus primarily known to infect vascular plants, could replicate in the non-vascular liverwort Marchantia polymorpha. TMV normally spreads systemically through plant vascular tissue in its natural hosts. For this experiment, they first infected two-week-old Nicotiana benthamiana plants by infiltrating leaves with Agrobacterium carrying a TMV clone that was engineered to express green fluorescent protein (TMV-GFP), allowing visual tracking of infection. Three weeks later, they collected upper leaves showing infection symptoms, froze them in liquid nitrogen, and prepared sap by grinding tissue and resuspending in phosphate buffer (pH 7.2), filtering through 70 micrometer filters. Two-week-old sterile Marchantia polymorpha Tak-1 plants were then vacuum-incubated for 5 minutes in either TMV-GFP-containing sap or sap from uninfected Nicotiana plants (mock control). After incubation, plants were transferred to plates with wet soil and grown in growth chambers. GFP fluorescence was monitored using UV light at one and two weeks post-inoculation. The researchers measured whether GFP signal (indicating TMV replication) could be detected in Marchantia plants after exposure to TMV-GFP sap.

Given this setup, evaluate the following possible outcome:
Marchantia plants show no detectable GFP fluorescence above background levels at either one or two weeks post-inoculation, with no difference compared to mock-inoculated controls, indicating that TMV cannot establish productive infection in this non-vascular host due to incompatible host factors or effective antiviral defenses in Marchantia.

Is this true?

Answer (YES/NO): NO